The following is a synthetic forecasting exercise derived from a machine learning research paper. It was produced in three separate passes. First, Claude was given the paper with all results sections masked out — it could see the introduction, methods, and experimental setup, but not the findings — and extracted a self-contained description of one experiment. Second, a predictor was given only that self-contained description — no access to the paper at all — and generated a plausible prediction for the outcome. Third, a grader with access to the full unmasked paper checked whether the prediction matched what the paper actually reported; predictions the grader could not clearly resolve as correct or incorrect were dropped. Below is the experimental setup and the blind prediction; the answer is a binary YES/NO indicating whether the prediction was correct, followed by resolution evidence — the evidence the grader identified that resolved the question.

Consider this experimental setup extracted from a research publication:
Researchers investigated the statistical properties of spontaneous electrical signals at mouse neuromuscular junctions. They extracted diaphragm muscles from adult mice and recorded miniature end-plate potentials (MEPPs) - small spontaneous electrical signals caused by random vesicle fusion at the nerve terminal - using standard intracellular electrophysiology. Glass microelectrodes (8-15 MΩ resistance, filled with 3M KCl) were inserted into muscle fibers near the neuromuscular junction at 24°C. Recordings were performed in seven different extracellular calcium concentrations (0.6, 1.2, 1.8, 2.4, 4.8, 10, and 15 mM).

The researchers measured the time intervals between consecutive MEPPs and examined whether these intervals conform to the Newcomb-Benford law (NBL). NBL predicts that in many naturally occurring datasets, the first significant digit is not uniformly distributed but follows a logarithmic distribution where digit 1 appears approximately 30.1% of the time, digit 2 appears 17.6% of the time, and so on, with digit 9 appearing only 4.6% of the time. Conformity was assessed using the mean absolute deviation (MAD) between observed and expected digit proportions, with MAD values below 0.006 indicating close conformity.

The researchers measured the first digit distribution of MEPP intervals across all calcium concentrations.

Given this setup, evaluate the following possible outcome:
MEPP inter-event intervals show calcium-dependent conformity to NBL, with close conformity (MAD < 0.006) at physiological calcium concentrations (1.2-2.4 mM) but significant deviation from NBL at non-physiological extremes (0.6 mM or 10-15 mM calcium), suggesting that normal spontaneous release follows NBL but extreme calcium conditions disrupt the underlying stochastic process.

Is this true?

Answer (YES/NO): NO